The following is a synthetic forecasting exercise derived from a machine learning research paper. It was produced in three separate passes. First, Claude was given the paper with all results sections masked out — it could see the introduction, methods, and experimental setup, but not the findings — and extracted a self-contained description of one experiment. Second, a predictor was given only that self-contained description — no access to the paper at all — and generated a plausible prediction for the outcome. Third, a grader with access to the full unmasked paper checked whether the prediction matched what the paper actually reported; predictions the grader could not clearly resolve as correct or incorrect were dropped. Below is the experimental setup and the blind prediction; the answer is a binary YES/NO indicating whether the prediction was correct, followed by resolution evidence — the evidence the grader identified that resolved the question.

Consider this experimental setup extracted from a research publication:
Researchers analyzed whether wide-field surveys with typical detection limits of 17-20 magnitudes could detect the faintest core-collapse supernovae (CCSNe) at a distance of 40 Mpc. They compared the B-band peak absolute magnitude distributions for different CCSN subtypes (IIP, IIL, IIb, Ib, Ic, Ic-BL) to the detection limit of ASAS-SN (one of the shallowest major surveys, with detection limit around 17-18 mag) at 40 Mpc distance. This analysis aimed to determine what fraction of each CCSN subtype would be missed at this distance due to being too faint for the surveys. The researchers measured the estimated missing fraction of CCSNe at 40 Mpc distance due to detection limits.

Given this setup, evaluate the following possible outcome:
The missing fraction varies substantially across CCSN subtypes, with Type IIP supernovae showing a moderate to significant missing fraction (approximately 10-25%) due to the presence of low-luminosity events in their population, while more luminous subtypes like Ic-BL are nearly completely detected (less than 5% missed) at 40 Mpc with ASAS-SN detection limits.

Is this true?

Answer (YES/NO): NO